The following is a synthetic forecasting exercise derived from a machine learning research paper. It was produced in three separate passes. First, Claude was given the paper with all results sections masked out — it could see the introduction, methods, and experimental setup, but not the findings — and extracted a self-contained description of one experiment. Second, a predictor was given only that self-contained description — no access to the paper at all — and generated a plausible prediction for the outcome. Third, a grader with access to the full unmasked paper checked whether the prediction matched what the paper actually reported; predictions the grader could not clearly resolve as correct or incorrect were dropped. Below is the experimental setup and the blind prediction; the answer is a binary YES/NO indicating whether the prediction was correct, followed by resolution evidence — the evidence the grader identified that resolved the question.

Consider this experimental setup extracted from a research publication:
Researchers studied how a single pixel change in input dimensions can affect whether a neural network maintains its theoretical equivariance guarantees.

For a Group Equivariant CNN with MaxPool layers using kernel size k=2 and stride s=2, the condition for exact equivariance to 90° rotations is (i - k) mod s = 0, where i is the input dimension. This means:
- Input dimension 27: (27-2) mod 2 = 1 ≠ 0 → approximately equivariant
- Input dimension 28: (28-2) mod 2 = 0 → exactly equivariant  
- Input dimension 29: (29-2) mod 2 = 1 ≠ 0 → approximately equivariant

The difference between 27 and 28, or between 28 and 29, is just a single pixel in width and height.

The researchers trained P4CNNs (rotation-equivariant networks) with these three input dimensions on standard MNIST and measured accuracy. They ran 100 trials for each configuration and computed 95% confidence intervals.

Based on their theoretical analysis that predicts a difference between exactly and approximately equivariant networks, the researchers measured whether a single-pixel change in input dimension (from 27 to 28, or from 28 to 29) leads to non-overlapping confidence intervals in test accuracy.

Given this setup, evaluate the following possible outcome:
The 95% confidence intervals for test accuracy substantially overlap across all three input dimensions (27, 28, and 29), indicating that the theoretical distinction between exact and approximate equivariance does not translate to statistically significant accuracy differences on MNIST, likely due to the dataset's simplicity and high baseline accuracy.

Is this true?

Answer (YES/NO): NO